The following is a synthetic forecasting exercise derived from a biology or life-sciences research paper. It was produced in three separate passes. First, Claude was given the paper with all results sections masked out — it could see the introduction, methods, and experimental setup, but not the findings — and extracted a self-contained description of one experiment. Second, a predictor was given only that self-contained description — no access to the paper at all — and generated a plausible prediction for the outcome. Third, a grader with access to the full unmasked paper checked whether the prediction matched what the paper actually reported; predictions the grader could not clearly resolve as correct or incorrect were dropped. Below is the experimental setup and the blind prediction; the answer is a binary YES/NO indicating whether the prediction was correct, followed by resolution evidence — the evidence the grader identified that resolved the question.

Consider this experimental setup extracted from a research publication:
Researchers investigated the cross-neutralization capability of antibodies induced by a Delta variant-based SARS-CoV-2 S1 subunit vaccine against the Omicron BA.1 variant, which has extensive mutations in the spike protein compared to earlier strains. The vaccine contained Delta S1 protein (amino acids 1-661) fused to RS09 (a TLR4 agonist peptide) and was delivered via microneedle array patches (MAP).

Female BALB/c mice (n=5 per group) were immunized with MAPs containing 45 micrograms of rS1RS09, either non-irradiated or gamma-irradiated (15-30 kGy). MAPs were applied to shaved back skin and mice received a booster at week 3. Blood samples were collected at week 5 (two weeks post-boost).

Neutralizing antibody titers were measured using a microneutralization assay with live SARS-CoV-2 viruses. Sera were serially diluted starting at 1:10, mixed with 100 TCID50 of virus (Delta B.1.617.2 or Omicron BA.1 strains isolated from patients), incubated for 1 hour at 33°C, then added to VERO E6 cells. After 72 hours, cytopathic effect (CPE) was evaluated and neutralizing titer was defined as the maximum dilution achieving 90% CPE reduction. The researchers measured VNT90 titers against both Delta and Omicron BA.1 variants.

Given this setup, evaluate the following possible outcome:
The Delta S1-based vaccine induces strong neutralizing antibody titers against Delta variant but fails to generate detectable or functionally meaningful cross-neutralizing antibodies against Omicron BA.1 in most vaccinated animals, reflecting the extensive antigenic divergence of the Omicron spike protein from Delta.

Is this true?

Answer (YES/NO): NO